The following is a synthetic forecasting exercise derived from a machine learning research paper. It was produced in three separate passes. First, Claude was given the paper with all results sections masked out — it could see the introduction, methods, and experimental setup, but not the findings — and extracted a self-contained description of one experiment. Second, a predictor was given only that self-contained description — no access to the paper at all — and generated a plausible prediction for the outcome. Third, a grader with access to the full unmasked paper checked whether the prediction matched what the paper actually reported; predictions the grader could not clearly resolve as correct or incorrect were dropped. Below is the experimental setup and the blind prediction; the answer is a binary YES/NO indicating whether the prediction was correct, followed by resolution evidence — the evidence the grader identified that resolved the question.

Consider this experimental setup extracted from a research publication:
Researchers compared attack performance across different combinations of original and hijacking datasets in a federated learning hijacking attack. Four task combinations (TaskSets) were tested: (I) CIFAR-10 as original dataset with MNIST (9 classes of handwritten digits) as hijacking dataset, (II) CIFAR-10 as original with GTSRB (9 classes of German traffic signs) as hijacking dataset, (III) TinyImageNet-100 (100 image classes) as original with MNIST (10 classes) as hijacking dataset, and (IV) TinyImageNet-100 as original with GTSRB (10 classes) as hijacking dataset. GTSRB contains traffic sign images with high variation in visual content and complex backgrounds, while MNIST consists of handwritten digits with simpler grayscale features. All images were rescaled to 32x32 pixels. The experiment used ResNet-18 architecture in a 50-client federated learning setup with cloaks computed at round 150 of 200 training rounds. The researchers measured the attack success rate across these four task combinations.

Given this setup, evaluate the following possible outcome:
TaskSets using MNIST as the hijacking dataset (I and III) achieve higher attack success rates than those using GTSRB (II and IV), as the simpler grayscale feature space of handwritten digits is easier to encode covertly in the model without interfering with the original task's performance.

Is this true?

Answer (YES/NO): YES